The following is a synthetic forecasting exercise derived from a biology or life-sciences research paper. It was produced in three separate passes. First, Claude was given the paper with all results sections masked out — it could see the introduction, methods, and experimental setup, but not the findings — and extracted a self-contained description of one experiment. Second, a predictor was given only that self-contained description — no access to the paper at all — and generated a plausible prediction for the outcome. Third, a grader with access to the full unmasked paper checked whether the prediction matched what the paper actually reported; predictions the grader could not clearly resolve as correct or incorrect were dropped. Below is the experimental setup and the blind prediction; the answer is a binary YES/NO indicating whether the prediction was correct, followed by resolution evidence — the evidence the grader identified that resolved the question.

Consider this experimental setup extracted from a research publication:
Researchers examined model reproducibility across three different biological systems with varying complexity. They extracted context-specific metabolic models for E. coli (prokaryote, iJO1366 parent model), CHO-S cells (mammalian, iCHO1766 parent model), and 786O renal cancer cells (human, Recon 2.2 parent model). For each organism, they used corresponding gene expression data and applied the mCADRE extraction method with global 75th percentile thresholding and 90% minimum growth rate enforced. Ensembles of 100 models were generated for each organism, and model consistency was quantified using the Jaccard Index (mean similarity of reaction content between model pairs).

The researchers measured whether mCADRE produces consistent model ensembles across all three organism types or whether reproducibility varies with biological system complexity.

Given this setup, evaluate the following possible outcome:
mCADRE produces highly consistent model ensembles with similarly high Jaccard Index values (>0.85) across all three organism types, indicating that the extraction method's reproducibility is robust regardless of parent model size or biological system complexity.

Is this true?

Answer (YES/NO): YES